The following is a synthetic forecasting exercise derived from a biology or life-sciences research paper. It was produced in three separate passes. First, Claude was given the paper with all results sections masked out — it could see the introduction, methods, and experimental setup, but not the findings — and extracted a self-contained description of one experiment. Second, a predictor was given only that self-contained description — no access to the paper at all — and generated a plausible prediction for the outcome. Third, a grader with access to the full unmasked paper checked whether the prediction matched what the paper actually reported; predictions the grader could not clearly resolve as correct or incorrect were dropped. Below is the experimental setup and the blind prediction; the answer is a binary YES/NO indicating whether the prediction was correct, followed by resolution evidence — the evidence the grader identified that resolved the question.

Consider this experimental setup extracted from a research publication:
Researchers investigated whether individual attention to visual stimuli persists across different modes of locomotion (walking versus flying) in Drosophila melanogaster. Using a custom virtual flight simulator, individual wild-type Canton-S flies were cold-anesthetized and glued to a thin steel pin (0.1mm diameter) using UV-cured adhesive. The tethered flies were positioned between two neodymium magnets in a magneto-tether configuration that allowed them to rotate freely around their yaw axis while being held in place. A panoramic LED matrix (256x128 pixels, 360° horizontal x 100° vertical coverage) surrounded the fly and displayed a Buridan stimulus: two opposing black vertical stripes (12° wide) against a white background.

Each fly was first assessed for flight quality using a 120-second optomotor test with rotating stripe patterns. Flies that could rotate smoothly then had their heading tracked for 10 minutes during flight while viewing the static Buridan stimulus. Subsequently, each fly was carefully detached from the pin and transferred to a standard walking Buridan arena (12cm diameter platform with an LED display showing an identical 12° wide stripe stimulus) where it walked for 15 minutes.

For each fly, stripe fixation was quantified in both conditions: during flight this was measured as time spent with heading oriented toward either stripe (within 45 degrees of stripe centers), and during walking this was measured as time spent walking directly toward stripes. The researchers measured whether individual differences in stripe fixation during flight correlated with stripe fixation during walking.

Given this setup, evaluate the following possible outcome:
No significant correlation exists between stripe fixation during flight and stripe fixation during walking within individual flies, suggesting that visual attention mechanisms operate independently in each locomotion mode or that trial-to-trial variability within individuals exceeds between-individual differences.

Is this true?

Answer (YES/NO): NO